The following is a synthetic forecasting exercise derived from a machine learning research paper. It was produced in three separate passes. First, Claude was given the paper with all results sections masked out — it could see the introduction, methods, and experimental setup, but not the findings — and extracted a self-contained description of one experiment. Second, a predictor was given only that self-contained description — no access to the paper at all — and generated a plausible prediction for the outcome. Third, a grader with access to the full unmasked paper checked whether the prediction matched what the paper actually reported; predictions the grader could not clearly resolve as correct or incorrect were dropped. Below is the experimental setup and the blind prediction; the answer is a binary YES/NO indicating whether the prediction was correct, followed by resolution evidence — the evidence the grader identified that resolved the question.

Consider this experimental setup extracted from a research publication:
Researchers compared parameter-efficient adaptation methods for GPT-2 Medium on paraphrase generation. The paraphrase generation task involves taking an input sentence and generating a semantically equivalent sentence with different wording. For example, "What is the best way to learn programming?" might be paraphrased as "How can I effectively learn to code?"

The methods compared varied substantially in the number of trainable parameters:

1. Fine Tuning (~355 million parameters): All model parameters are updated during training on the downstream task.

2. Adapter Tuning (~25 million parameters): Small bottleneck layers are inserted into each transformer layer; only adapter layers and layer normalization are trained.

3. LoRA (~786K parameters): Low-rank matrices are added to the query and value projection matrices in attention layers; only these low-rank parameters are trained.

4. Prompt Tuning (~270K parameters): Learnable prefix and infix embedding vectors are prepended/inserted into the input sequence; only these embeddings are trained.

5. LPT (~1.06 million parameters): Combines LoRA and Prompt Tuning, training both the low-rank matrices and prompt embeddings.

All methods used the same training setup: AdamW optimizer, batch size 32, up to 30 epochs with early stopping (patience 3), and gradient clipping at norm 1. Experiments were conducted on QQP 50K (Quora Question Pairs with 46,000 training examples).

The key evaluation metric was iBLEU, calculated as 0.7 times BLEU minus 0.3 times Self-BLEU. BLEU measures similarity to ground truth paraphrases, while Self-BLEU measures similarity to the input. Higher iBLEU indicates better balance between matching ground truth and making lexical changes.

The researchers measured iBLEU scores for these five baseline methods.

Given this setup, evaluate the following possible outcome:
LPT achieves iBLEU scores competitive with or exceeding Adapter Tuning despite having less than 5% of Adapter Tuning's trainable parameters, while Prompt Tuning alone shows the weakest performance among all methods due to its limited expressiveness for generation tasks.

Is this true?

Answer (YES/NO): NO